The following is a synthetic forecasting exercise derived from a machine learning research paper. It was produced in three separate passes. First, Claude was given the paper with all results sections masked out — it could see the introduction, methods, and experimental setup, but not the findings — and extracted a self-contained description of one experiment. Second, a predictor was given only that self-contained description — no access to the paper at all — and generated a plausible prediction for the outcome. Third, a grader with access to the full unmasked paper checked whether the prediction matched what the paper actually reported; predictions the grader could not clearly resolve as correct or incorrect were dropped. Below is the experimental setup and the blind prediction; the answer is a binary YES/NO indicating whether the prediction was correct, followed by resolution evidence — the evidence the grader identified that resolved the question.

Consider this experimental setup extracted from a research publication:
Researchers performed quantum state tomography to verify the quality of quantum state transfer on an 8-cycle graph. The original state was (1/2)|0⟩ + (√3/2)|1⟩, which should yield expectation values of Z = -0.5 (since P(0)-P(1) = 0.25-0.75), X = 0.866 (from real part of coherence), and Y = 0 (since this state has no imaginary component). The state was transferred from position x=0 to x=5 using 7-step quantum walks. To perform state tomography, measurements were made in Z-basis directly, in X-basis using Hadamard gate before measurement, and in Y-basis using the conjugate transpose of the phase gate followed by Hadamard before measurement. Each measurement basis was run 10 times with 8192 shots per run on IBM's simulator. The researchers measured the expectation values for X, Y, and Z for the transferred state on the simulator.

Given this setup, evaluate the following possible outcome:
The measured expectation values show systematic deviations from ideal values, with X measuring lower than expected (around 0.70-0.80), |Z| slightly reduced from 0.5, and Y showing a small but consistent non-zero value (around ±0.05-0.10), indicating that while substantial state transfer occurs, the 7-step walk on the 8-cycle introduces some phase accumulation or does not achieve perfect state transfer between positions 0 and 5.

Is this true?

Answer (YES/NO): NO